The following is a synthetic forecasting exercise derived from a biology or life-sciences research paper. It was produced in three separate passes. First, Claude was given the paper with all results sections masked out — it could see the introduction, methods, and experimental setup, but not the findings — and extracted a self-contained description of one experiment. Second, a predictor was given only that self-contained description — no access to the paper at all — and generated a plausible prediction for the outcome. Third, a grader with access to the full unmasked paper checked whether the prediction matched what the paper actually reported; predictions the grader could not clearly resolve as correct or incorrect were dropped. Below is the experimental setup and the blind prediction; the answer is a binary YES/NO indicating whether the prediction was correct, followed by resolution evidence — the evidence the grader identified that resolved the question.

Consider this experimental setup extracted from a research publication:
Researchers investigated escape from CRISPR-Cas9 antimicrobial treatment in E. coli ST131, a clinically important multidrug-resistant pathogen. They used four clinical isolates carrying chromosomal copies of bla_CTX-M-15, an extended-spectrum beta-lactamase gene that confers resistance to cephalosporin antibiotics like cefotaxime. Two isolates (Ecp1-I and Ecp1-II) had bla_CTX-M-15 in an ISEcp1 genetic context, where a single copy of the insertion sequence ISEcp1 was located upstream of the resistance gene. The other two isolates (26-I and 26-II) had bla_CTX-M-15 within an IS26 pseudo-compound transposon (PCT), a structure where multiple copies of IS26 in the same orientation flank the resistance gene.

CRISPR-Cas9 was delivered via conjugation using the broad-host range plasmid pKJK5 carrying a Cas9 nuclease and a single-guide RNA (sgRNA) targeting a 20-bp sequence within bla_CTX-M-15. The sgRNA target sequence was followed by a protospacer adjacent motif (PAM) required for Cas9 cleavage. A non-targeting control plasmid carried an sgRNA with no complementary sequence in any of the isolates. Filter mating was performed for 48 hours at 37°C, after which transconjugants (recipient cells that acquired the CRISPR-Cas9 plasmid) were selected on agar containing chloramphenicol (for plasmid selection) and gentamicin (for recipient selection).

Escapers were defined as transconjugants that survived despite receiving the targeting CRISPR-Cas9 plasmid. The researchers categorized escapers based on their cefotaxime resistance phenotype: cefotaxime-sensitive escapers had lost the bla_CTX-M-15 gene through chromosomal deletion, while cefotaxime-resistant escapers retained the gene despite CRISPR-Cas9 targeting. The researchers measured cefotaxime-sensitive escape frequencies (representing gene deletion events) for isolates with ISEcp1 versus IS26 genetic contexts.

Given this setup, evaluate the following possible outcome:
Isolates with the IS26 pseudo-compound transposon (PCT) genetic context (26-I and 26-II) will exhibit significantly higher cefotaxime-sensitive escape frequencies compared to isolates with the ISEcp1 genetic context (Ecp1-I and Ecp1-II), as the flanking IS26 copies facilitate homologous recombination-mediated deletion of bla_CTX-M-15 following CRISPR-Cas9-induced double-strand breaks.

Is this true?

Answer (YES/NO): YES